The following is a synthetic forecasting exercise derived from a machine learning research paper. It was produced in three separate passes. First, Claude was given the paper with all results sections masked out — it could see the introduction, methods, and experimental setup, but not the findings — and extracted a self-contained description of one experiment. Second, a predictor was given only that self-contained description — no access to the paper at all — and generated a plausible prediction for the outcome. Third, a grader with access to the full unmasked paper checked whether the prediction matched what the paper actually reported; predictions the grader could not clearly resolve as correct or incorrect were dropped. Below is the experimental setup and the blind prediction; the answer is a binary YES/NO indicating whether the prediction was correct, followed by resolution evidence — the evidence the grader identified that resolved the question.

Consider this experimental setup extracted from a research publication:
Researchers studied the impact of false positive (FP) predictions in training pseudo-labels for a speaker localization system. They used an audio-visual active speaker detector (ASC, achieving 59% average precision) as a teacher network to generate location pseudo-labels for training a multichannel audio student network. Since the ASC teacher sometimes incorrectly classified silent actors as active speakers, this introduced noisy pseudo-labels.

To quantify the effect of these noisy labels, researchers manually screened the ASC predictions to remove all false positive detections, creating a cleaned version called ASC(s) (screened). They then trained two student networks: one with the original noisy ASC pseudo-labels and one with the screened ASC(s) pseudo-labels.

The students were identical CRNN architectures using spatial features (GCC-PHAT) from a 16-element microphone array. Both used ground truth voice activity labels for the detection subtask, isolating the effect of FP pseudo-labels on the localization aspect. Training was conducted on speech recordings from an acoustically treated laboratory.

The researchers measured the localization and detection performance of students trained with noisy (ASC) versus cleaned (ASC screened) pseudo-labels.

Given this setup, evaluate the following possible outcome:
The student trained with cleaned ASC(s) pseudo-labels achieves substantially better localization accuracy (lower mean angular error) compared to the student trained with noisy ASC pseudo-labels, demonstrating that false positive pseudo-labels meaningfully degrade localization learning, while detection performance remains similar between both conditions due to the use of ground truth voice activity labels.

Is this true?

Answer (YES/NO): YES